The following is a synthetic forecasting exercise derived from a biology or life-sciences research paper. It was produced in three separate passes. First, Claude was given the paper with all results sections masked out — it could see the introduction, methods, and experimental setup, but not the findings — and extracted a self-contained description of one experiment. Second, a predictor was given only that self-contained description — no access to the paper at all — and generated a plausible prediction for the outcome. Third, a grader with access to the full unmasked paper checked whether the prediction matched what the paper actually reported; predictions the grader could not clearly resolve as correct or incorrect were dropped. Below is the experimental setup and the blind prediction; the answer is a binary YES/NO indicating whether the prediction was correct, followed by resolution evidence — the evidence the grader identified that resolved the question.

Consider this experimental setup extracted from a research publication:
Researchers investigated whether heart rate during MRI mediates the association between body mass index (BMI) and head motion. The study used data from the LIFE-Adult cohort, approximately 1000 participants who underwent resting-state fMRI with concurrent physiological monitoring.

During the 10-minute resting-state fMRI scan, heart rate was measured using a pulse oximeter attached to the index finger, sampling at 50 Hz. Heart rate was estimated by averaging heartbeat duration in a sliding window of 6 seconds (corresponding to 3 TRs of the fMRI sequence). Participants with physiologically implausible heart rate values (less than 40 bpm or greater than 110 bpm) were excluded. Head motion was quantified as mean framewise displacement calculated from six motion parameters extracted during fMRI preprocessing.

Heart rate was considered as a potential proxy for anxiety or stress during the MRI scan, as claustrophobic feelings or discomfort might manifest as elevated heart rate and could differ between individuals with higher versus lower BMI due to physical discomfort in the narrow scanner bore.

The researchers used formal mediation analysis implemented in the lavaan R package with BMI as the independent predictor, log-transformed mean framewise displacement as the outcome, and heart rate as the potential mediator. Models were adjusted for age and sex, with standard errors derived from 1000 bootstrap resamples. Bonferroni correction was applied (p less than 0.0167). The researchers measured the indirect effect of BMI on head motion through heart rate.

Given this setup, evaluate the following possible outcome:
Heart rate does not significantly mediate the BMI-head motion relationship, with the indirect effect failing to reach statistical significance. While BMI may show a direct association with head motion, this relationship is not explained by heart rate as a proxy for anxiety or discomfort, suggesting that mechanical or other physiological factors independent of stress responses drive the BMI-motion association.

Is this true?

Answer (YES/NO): YES